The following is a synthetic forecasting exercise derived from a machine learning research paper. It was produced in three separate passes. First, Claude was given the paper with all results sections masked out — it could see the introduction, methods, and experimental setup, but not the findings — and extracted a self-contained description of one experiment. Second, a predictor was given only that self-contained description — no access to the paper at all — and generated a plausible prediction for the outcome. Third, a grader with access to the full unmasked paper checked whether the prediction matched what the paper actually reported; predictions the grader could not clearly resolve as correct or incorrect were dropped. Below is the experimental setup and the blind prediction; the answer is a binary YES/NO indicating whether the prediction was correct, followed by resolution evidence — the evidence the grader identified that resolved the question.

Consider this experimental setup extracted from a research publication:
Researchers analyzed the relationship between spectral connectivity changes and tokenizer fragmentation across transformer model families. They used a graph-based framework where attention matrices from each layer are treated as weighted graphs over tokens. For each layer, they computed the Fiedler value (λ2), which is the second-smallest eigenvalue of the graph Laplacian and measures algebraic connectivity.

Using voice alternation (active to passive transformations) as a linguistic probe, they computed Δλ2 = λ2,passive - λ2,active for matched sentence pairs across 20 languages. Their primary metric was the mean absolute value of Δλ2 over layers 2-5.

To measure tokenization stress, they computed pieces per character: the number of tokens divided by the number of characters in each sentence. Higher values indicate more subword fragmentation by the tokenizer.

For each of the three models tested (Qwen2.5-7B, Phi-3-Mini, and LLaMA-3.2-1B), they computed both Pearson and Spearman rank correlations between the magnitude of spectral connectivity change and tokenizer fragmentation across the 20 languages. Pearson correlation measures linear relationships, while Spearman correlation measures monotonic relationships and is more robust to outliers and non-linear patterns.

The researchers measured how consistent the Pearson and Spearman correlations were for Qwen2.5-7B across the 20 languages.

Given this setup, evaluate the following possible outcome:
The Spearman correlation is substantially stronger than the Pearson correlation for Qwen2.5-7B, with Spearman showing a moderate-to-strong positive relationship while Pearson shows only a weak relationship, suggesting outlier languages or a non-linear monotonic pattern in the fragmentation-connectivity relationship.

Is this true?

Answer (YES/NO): NO